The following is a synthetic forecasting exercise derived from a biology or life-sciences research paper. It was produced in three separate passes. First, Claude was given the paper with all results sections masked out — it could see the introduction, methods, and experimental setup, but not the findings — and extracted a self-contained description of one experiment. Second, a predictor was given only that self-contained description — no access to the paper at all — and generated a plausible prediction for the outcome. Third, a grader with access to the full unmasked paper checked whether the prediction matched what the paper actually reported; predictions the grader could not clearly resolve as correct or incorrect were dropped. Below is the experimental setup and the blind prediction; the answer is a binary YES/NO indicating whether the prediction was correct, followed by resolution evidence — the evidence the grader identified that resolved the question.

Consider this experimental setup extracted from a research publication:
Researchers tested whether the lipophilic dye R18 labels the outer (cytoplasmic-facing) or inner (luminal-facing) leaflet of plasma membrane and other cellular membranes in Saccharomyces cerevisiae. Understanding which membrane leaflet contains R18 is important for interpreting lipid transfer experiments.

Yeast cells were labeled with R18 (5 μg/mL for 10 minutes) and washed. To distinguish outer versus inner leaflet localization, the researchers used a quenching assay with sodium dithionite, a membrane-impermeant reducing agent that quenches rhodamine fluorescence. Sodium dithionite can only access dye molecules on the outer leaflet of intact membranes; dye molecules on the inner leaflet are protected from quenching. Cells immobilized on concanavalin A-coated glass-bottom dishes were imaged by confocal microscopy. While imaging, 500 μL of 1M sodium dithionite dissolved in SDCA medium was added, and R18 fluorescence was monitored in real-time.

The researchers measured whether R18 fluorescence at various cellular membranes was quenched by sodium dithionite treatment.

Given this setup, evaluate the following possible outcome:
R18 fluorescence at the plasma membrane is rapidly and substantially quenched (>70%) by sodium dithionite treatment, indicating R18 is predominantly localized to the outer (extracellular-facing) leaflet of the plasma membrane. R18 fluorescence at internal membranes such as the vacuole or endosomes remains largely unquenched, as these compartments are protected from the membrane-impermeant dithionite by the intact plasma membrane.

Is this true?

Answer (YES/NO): NO